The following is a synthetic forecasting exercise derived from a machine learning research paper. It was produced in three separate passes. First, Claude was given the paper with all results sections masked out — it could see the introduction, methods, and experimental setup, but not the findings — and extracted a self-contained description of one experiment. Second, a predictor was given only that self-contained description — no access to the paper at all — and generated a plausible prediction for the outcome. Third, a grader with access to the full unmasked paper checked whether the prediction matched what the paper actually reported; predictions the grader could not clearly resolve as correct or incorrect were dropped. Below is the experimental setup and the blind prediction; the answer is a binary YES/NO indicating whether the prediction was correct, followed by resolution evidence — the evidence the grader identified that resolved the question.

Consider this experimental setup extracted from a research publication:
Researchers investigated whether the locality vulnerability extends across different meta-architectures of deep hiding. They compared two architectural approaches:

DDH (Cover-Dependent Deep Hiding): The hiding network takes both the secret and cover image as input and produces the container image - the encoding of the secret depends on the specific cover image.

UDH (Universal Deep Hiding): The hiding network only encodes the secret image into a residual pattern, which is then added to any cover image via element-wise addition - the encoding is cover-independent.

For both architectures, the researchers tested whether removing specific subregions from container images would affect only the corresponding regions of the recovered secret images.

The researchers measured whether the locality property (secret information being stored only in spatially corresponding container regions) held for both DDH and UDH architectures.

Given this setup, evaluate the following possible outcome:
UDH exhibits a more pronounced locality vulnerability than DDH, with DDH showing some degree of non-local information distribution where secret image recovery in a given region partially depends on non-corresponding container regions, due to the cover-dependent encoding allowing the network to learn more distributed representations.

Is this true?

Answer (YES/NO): NO